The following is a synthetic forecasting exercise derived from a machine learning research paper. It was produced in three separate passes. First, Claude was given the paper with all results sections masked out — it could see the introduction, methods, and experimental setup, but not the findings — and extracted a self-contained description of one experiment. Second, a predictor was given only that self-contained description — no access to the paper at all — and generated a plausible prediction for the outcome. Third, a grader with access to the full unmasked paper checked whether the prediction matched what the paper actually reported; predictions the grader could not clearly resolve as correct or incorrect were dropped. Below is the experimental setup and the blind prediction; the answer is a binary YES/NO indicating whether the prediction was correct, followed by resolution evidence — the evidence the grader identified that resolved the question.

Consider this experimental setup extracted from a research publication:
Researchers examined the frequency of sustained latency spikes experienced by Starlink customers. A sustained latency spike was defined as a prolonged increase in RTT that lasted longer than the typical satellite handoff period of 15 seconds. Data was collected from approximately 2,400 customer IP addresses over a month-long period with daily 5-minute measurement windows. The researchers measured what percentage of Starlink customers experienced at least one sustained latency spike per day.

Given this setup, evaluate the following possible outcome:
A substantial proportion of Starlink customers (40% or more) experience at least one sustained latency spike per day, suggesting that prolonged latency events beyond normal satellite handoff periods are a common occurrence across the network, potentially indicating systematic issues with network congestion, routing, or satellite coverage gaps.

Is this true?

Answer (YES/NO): YES